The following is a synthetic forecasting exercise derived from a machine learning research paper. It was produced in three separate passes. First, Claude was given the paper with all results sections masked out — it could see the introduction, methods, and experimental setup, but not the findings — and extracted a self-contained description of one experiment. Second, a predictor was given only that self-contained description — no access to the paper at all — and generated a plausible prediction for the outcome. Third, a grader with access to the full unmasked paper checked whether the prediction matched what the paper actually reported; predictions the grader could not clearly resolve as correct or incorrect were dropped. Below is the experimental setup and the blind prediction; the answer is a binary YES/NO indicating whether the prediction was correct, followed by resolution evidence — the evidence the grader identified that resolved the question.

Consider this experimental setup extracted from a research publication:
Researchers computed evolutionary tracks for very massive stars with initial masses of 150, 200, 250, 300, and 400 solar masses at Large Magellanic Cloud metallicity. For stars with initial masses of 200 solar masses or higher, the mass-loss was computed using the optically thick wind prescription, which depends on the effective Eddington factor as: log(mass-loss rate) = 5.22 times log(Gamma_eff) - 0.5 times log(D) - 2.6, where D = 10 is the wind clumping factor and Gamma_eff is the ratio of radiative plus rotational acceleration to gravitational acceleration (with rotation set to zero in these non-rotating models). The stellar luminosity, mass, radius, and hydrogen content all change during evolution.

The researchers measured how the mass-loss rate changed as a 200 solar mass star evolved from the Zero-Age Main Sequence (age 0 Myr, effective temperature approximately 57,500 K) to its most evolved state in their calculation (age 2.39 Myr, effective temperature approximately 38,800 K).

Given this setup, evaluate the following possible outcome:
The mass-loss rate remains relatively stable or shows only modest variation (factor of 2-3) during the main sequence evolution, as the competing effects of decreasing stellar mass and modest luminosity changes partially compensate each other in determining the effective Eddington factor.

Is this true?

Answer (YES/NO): NO